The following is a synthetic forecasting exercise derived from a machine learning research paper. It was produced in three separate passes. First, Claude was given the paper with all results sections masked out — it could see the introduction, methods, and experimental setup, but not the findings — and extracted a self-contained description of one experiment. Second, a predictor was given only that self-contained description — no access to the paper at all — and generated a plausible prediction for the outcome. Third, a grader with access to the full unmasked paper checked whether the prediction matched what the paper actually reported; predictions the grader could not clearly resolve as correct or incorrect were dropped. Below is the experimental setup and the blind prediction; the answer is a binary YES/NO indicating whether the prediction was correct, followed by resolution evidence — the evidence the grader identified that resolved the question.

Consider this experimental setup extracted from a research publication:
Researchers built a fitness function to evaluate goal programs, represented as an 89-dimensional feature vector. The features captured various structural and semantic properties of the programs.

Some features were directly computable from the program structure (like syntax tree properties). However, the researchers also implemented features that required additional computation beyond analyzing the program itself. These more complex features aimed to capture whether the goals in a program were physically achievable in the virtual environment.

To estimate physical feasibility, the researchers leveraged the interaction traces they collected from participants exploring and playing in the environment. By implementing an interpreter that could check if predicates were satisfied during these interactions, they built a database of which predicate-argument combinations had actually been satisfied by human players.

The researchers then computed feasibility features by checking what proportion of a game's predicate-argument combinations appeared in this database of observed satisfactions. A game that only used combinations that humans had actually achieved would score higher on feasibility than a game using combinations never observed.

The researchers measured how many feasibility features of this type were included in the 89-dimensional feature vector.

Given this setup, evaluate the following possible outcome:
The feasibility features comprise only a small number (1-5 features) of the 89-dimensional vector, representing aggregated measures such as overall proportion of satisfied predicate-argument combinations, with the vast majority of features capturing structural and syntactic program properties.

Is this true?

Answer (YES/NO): YES